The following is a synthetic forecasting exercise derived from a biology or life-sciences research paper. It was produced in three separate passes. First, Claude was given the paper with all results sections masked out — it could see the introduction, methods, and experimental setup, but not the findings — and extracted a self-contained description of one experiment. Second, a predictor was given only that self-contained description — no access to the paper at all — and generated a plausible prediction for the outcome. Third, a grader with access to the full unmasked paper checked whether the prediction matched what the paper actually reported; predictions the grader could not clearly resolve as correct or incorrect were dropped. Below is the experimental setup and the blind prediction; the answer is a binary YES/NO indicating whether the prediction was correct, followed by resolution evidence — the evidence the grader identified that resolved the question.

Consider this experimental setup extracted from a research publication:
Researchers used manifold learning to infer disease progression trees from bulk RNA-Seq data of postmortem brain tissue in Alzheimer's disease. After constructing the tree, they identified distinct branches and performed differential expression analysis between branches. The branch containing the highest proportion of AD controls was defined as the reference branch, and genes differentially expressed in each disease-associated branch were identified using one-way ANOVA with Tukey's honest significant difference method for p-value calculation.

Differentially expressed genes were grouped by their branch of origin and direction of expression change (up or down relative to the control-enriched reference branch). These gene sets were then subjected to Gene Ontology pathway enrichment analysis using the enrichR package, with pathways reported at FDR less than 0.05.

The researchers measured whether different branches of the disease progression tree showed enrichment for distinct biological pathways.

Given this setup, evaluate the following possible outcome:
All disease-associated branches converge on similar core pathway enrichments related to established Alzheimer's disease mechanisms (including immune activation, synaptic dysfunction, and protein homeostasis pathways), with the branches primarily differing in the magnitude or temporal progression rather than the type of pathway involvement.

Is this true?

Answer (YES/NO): NO